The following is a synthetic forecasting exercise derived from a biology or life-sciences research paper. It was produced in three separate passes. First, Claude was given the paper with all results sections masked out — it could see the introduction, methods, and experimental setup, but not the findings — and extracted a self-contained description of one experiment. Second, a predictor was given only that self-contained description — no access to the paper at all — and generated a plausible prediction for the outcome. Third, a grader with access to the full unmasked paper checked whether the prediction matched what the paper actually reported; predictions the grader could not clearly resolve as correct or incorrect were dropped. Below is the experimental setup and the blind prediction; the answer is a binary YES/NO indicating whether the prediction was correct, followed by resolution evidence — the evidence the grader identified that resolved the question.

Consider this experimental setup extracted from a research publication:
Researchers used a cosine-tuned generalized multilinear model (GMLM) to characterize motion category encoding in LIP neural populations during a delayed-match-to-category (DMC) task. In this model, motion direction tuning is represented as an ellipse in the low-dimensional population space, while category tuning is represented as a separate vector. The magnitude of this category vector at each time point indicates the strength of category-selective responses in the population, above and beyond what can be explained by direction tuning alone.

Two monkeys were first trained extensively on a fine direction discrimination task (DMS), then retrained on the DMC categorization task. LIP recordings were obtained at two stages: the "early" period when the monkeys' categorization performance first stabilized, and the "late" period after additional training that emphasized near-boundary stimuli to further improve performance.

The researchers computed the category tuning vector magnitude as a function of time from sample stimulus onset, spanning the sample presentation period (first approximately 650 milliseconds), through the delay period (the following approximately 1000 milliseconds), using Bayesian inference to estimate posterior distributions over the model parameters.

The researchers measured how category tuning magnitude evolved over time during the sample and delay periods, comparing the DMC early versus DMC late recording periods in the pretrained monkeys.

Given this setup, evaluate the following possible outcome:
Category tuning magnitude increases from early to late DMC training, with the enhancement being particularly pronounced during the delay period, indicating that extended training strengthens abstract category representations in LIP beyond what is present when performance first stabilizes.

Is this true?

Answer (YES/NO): NO